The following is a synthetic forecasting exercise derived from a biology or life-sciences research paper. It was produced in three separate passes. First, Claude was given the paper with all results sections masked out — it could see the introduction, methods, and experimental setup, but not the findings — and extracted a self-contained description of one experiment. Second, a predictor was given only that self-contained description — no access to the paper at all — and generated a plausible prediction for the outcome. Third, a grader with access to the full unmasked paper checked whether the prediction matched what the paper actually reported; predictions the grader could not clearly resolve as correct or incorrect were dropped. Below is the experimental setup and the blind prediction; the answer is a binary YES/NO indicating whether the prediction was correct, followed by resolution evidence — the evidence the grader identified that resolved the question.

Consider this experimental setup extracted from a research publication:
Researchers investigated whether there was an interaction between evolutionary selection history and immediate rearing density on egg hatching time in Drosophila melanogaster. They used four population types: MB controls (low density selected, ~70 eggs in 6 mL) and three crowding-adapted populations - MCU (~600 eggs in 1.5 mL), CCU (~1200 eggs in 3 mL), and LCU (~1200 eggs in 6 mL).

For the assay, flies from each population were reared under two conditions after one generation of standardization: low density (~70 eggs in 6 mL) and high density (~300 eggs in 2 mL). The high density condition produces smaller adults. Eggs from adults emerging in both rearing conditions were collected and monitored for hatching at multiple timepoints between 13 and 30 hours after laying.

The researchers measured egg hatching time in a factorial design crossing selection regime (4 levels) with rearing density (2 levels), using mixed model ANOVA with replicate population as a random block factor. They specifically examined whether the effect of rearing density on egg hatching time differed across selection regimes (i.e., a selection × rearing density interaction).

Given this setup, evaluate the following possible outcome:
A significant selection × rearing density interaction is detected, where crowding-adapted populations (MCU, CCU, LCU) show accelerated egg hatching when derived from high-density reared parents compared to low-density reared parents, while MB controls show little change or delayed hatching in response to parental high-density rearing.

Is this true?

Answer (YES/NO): NO